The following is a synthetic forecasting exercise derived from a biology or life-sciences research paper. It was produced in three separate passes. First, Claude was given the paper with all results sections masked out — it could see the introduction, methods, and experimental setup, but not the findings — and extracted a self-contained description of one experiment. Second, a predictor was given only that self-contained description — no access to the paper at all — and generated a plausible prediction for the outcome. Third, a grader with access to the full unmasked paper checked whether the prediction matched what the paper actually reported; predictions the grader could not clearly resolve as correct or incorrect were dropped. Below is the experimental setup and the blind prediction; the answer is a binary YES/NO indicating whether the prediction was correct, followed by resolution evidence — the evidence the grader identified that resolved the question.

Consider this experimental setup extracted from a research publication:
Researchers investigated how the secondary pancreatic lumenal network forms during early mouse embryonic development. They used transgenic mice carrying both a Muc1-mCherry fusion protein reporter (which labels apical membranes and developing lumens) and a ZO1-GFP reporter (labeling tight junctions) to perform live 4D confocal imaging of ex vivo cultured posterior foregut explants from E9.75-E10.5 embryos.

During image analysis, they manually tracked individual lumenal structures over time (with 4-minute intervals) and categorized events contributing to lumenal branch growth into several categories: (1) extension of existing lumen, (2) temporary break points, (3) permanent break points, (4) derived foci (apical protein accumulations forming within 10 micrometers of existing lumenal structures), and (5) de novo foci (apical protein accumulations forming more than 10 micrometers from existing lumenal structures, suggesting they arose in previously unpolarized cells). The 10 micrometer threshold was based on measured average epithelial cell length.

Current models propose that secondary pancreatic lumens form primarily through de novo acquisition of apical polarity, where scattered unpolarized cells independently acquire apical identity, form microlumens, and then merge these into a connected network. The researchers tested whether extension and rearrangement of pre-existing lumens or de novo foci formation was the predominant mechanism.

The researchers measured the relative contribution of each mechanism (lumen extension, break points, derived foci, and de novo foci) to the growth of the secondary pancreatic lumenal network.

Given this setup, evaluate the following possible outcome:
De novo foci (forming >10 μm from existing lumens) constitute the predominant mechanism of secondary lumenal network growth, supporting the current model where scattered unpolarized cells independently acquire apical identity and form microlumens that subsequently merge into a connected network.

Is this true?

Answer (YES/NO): NO